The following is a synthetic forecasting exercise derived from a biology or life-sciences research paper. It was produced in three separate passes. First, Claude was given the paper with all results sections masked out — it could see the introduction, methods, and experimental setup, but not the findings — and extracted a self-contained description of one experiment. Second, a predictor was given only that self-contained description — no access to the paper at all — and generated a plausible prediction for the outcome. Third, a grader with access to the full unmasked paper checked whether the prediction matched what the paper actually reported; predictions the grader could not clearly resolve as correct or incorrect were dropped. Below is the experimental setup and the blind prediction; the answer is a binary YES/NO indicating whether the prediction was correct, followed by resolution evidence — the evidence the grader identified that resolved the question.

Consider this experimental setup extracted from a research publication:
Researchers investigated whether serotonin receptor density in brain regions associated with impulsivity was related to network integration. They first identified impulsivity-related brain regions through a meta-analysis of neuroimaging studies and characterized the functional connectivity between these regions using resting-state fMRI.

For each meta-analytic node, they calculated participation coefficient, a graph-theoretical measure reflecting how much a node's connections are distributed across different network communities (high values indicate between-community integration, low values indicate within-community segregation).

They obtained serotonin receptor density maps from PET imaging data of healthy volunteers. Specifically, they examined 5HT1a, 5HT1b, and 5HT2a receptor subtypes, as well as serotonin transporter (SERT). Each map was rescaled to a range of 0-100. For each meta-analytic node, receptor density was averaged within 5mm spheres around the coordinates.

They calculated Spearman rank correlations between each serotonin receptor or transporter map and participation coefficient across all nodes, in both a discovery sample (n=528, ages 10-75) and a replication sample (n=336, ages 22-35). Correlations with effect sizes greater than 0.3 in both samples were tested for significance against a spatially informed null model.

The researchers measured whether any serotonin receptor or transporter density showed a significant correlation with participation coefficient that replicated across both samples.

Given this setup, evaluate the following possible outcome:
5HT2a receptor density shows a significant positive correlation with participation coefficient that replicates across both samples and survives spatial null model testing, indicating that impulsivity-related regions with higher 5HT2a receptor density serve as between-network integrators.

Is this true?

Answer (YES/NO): NO